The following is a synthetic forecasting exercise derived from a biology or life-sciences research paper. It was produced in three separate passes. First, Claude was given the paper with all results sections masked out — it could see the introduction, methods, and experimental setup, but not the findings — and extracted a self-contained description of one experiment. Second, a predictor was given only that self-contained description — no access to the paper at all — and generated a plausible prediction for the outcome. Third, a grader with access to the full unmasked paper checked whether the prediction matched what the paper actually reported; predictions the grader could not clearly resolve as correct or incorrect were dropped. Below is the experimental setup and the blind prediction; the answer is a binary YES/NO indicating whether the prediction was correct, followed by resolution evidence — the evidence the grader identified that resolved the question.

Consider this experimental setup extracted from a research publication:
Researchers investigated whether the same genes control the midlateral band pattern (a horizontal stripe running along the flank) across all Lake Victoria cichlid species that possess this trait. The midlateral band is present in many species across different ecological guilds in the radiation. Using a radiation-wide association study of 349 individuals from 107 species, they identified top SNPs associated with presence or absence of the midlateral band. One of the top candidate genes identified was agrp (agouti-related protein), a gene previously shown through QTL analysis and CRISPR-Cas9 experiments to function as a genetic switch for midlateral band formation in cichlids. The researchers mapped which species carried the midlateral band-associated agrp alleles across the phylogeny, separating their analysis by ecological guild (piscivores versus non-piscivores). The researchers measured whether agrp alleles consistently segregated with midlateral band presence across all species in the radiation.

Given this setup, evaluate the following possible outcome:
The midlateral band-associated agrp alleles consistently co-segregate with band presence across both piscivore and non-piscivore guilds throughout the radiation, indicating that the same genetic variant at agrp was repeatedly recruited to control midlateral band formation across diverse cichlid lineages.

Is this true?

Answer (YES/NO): NO